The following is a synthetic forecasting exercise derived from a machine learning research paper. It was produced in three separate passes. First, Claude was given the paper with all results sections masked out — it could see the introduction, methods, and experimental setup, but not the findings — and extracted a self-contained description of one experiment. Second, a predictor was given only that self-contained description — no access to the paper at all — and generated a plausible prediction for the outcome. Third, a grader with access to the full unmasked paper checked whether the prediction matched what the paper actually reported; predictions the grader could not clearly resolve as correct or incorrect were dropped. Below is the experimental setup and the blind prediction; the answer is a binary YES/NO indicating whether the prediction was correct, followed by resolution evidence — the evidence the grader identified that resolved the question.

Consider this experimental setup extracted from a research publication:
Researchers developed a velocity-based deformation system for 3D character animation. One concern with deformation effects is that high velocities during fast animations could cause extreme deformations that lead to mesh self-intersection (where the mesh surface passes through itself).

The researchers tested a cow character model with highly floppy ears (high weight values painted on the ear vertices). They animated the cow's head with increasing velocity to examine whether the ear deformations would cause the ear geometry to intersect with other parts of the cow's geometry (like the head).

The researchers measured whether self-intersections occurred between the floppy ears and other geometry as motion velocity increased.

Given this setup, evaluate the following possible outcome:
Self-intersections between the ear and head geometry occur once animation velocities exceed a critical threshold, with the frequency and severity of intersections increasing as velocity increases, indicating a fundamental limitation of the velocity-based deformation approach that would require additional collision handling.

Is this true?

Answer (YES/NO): NO